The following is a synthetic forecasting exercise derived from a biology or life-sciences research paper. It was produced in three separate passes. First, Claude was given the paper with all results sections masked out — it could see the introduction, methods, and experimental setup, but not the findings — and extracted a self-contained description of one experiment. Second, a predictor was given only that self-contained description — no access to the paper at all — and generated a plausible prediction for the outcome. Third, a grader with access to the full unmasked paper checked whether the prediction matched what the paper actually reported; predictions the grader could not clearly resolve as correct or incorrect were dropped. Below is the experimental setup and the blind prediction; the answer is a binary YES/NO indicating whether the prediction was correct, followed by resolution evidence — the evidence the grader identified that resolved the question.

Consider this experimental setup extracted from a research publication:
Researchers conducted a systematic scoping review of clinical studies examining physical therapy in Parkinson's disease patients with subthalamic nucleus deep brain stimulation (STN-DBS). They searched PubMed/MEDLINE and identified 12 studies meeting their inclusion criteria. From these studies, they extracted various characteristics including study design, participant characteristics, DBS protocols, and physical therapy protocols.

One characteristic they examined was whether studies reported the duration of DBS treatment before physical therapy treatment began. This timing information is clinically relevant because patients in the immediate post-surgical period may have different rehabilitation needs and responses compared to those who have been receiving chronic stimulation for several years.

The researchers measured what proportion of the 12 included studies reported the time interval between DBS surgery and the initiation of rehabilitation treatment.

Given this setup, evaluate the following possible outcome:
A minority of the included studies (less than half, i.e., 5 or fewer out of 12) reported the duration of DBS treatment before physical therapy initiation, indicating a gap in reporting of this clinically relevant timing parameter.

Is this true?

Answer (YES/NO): YES